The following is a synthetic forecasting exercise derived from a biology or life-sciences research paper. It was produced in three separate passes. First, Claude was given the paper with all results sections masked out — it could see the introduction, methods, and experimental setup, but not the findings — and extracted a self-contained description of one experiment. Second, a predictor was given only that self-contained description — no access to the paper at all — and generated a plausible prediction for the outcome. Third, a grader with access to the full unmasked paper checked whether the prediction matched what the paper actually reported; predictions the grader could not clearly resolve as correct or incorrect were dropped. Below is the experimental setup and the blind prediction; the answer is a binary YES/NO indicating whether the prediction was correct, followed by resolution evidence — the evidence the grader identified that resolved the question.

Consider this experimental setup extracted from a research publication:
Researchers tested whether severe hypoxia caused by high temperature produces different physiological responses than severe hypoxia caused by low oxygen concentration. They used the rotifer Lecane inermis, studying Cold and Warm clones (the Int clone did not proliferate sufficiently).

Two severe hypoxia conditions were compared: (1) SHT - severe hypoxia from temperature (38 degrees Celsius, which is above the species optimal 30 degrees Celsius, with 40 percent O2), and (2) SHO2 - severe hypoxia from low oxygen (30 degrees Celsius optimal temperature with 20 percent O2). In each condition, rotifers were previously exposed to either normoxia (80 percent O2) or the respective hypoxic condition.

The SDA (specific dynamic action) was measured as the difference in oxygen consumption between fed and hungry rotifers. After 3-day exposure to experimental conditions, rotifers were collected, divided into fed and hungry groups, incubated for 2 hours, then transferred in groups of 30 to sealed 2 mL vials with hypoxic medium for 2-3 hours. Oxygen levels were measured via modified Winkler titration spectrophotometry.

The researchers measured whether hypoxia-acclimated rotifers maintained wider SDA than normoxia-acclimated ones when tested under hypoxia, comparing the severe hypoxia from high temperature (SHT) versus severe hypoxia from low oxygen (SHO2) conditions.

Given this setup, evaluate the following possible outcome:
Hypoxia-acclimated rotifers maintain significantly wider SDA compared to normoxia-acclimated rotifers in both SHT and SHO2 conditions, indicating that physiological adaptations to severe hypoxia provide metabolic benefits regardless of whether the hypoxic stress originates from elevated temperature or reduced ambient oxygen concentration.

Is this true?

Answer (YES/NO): NO